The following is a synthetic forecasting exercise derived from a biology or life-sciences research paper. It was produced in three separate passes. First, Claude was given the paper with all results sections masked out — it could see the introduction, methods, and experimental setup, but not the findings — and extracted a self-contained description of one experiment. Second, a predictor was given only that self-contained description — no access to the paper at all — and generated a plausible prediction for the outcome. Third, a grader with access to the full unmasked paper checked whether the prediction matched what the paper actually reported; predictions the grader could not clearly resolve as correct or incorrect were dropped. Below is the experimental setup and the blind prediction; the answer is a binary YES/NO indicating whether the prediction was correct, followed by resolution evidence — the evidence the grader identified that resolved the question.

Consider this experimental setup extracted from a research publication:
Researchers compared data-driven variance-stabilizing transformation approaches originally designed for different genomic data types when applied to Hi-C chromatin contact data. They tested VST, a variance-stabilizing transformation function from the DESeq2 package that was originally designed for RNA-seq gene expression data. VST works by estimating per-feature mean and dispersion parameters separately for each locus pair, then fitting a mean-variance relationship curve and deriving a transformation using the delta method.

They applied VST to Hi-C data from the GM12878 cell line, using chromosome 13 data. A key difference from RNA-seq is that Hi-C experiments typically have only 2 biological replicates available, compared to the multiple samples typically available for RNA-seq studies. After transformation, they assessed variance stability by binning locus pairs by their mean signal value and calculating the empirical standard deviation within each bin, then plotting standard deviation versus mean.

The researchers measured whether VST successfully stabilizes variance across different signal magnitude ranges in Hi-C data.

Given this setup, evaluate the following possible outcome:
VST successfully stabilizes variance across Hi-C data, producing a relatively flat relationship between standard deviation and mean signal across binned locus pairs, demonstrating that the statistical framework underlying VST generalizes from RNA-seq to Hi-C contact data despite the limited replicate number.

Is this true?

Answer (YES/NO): NO